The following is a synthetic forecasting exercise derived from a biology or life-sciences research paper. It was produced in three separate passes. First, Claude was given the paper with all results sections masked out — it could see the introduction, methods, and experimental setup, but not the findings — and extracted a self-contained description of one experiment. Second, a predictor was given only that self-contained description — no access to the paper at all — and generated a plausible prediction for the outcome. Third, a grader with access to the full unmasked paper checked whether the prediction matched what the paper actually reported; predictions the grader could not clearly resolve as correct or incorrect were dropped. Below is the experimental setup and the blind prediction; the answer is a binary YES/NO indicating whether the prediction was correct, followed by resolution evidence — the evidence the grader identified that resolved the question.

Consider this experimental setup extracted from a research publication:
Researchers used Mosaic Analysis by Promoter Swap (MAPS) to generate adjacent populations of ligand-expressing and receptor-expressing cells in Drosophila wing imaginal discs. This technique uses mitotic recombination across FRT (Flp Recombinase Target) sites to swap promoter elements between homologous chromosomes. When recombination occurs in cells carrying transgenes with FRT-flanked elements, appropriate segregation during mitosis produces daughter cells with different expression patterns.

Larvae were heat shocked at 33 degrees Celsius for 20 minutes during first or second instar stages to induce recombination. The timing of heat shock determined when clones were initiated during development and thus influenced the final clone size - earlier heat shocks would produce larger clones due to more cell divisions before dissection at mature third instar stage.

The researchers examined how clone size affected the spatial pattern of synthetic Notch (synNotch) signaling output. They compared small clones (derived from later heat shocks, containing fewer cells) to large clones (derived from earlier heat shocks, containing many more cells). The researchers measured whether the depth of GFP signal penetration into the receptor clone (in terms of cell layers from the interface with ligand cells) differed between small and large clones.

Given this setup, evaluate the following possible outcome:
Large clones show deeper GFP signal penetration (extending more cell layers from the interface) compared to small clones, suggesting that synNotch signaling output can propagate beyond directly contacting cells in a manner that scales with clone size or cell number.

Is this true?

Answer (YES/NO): NO